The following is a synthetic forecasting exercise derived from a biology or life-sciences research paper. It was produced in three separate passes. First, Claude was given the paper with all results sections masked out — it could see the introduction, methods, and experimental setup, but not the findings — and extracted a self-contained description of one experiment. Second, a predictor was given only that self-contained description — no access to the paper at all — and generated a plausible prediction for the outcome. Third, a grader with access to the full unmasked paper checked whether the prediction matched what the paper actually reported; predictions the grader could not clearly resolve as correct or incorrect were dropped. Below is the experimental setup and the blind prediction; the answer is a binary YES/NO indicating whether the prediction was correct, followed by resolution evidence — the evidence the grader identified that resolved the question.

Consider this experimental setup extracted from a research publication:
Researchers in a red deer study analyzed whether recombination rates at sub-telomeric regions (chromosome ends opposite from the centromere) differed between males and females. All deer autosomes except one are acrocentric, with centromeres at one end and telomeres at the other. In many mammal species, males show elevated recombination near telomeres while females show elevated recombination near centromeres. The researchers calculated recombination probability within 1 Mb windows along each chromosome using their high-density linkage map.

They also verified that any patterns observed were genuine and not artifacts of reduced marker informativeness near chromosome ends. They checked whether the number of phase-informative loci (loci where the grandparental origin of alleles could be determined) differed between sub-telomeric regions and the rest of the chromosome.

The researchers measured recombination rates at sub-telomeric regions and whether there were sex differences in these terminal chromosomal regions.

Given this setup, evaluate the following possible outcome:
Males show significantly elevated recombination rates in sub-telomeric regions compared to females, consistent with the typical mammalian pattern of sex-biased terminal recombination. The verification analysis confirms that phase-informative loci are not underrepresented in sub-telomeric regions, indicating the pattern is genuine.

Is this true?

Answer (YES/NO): NO